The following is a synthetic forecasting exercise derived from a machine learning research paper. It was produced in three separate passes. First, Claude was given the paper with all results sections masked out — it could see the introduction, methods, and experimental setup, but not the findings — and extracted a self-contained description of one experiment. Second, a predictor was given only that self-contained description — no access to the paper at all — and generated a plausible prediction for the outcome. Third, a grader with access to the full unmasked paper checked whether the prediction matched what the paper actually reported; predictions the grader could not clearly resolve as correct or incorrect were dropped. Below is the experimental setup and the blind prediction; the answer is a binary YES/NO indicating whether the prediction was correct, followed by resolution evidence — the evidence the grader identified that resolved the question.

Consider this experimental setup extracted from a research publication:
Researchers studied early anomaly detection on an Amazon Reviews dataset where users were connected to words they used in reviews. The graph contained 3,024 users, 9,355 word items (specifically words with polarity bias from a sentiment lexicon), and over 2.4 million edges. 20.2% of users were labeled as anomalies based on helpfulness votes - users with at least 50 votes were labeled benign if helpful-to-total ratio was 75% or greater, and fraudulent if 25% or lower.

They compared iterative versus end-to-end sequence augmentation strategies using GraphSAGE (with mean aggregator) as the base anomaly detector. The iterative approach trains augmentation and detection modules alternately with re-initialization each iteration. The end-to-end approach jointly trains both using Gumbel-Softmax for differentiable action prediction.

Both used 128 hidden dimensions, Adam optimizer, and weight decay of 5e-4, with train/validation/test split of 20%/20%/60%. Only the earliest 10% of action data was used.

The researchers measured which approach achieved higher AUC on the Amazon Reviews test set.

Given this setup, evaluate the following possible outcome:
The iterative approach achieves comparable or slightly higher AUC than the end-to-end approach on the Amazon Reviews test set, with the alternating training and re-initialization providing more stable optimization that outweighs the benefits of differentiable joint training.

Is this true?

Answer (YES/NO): YES